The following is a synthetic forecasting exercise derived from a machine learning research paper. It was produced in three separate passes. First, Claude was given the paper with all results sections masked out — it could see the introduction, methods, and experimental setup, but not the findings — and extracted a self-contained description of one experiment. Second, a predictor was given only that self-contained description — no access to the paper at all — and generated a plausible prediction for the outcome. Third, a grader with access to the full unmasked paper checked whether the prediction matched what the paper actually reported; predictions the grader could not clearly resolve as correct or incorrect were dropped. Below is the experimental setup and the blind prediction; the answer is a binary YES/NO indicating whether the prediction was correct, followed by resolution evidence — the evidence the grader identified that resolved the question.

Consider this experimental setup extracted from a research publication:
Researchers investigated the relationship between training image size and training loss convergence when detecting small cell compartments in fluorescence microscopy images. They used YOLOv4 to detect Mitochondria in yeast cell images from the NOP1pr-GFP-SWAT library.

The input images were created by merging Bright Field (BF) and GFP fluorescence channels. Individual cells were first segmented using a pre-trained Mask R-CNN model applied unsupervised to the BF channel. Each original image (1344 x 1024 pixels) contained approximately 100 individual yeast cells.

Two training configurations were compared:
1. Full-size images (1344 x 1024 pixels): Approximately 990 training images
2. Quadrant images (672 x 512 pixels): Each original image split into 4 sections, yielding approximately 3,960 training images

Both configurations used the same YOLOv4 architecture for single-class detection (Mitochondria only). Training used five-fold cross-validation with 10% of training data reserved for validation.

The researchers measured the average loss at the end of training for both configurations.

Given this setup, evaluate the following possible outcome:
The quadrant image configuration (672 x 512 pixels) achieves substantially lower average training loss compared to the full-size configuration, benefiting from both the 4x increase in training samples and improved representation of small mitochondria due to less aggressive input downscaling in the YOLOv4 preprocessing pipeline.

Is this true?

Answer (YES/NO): YES